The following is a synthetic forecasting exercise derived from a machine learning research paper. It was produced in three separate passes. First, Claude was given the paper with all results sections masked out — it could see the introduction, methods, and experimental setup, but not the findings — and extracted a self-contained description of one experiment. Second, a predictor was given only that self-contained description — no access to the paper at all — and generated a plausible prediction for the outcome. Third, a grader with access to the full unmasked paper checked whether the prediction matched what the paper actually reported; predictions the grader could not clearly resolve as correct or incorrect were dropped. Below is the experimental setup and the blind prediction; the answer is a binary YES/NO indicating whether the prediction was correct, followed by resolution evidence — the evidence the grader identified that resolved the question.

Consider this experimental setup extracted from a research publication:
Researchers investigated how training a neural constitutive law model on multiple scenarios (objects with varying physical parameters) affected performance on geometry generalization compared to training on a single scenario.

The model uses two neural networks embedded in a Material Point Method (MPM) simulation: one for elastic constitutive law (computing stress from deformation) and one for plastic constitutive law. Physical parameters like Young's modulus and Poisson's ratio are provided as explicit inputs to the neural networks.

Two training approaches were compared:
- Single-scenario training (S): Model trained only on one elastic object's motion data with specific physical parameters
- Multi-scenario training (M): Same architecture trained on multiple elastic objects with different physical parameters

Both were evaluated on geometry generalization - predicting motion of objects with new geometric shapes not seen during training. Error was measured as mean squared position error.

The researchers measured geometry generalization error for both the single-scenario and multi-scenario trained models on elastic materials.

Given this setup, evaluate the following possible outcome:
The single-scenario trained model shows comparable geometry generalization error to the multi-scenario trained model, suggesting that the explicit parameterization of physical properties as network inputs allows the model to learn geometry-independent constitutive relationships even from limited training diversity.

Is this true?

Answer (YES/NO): NO